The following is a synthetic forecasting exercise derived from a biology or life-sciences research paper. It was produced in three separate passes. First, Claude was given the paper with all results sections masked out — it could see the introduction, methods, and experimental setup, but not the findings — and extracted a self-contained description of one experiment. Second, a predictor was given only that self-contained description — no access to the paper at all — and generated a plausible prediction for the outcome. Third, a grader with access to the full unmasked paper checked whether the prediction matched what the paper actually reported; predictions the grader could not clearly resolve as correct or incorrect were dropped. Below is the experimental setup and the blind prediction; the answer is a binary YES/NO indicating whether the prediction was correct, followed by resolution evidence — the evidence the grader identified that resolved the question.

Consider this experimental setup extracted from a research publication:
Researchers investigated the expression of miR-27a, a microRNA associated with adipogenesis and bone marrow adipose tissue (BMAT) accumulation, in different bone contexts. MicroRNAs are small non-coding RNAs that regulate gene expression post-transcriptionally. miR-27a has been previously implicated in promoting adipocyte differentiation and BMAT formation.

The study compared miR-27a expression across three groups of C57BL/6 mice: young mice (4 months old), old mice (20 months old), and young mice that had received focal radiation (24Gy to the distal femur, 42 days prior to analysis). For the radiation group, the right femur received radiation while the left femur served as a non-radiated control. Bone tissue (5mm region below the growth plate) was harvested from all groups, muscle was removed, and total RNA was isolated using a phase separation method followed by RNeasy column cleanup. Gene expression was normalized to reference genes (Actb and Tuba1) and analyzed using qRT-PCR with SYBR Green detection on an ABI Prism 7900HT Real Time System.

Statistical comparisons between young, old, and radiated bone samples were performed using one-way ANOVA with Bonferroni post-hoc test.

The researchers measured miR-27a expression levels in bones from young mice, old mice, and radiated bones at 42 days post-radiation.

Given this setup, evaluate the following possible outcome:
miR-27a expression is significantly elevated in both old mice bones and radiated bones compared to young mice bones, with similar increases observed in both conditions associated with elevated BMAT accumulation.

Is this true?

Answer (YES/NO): NO